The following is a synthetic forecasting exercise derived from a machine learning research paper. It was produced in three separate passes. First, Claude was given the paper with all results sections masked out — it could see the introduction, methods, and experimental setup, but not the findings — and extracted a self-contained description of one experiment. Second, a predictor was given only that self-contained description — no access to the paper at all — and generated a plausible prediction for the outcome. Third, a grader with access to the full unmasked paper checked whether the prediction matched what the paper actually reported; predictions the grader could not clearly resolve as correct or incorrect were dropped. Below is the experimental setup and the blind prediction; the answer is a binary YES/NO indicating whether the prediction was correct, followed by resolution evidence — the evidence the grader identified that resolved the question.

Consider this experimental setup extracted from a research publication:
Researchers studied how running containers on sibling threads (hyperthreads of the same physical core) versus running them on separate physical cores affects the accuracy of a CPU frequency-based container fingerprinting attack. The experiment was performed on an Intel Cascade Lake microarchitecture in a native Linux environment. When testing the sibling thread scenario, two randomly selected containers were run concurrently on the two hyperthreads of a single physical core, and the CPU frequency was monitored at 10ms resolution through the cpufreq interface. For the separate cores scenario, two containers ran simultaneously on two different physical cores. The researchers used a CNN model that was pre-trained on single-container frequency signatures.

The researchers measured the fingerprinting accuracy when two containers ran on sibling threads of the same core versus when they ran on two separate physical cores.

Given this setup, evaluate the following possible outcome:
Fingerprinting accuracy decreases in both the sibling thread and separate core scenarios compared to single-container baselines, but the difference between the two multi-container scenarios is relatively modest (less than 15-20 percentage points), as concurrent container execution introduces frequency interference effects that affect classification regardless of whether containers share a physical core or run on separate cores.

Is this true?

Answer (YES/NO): NO